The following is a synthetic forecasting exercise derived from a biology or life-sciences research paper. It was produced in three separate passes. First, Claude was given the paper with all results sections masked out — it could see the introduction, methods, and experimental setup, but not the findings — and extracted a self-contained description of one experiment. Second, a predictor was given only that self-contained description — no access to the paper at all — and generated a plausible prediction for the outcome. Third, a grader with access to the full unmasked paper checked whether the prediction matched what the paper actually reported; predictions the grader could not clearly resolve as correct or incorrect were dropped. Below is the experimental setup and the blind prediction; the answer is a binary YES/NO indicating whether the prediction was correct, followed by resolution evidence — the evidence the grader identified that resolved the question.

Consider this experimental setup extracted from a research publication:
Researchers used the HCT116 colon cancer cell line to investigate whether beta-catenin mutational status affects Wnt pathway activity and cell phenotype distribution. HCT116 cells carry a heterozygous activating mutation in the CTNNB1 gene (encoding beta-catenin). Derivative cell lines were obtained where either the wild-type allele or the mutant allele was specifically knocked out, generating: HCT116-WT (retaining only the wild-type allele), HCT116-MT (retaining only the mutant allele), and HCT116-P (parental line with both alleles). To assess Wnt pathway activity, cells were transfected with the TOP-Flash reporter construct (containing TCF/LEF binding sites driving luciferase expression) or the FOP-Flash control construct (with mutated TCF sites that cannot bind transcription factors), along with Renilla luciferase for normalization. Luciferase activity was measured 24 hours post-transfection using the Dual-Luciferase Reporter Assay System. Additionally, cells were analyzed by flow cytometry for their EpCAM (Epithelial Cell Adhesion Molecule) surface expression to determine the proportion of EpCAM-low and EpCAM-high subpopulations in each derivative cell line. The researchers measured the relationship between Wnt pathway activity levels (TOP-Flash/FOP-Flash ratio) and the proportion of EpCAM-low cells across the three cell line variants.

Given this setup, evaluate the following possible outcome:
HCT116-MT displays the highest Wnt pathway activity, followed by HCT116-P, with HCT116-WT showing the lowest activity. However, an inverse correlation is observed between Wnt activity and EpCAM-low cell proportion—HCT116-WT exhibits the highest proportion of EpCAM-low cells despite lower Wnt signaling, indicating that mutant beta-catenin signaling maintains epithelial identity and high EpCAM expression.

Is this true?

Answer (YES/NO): NO